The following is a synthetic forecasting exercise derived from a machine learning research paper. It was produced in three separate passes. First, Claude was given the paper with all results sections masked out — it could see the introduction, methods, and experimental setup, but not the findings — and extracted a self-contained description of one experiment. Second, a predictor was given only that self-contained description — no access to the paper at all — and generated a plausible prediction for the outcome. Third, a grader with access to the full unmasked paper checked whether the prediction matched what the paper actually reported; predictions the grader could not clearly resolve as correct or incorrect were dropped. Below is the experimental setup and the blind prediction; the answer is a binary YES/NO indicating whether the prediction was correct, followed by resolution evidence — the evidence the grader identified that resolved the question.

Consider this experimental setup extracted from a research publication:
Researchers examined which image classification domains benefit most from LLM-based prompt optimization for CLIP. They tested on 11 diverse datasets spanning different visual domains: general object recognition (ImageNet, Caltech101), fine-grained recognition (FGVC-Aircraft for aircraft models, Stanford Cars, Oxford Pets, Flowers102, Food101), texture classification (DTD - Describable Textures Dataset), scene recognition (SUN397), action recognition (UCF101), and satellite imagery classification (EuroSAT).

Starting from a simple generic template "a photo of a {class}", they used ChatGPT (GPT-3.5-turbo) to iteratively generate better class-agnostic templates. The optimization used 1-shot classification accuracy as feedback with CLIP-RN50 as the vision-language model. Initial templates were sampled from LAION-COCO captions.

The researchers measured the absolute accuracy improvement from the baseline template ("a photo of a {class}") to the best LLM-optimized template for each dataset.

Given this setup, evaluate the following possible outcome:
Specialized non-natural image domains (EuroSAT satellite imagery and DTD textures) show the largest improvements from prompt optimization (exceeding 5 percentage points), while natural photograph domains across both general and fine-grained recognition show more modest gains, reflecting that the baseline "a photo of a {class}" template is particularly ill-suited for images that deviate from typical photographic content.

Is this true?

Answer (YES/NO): NO